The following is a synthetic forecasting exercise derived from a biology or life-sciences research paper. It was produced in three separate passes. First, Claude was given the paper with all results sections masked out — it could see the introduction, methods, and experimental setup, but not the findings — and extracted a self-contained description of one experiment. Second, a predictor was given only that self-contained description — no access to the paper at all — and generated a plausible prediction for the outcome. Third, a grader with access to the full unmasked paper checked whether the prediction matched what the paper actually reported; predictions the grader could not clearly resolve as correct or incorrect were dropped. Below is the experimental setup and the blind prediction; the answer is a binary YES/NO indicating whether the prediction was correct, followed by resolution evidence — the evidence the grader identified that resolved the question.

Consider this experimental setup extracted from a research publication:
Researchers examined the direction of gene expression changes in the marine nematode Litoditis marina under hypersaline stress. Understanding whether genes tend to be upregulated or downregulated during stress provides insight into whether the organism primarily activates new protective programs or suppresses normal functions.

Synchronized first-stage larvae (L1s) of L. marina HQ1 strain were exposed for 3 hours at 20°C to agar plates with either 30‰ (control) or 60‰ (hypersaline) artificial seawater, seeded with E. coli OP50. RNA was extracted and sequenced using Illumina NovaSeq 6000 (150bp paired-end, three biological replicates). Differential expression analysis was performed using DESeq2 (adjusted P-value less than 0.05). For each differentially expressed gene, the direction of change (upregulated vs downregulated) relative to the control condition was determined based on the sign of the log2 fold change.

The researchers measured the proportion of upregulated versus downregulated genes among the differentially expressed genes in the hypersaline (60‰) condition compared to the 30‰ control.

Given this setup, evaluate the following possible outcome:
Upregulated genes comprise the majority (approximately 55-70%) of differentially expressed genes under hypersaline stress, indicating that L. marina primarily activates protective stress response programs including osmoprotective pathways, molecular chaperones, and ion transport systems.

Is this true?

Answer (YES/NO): NO